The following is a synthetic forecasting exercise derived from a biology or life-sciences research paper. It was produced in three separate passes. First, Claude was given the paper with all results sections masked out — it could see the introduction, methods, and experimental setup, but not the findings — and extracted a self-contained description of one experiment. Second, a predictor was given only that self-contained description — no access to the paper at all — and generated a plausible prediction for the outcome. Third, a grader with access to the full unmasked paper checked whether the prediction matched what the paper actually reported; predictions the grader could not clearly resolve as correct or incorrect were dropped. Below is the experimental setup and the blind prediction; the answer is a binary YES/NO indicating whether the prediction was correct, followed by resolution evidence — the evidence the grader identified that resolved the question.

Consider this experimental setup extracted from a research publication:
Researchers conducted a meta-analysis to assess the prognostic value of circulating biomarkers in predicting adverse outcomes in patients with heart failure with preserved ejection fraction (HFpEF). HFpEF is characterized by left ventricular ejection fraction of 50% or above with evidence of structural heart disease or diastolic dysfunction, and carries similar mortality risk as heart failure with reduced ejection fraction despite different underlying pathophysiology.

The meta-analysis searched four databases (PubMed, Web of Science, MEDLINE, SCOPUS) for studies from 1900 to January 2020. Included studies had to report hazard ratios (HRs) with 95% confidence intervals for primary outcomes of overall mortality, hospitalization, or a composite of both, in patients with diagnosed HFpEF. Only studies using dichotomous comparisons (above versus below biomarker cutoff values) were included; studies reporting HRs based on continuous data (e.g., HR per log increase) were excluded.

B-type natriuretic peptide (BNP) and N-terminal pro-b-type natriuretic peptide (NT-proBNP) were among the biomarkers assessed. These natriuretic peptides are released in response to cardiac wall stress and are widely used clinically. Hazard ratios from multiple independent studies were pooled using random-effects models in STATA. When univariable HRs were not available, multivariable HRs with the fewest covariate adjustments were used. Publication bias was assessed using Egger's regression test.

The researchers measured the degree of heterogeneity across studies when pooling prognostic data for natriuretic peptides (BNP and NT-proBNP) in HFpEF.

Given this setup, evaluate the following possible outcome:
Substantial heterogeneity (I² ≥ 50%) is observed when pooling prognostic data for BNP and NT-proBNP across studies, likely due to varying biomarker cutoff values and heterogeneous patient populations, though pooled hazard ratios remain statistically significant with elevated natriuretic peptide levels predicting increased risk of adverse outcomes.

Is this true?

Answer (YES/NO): YES